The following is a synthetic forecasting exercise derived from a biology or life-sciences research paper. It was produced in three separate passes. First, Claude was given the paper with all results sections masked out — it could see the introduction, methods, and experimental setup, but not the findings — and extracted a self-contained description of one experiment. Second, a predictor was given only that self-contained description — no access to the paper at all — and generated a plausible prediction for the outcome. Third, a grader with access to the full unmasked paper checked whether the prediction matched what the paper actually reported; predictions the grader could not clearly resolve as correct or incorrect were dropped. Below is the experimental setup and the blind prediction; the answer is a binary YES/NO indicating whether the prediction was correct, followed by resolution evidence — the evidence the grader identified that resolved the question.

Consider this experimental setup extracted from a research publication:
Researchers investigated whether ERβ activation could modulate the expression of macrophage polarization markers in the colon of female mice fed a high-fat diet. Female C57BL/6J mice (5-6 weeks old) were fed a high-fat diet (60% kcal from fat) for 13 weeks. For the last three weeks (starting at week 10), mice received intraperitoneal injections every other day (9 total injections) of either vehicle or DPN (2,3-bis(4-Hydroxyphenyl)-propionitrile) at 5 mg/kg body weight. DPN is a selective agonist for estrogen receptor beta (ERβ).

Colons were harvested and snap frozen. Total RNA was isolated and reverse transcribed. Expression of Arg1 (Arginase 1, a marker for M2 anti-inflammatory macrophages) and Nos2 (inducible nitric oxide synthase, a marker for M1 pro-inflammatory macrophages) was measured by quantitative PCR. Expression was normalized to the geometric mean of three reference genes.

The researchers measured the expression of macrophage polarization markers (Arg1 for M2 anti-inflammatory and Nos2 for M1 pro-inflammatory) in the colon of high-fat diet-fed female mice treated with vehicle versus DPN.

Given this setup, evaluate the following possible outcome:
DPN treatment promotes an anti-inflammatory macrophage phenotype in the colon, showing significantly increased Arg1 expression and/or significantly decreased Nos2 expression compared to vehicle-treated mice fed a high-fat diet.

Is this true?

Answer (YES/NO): NO